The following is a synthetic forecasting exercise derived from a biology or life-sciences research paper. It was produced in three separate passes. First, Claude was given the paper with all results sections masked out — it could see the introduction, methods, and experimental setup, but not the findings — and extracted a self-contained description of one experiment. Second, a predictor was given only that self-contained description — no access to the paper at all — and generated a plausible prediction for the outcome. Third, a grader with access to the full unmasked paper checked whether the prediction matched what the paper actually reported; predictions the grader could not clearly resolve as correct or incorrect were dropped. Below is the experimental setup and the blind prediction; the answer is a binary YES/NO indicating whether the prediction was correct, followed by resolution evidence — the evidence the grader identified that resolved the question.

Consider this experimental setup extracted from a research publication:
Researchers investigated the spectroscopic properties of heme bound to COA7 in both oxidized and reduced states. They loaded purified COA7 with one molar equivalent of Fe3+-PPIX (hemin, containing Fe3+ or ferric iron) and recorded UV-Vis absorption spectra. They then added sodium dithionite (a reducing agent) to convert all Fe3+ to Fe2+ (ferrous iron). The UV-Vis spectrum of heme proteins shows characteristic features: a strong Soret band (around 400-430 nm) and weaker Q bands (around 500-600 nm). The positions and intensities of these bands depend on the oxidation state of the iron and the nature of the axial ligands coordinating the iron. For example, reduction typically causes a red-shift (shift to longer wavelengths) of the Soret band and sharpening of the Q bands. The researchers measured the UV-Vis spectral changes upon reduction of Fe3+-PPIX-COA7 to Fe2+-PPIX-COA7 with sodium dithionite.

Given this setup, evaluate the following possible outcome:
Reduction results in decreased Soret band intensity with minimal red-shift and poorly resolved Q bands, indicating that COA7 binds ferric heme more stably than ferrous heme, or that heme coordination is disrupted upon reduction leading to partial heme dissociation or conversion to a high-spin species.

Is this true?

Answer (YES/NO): NO